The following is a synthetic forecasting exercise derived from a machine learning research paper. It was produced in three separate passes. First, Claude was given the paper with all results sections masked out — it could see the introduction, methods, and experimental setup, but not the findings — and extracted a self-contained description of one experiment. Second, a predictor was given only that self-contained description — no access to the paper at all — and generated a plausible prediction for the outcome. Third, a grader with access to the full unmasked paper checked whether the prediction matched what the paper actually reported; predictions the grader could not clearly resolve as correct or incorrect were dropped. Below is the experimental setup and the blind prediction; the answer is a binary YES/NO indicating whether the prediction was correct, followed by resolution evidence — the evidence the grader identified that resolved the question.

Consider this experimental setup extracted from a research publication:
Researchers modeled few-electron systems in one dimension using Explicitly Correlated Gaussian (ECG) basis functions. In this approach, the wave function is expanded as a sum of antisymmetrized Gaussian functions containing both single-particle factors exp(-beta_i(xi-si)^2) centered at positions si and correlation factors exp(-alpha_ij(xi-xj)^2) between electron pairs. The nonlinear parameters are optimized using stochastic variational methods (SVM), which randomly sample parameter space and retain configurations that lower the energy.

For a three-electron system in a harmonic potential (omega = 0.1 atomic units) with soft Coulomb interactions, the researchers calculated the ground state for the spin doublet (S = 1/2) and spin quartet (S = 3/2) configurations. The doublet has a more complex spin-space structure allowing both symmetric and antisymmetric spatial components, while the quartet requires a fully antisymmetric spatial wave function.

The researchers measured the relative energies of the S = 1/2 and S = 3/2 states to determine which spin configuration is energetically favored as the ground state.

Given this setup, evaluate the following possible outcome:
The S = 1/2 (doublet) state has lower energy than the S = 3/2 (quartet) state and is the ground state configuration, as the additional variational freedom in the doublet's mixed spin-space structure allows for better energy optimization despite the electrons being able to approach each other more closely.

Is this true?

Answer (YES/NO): YES